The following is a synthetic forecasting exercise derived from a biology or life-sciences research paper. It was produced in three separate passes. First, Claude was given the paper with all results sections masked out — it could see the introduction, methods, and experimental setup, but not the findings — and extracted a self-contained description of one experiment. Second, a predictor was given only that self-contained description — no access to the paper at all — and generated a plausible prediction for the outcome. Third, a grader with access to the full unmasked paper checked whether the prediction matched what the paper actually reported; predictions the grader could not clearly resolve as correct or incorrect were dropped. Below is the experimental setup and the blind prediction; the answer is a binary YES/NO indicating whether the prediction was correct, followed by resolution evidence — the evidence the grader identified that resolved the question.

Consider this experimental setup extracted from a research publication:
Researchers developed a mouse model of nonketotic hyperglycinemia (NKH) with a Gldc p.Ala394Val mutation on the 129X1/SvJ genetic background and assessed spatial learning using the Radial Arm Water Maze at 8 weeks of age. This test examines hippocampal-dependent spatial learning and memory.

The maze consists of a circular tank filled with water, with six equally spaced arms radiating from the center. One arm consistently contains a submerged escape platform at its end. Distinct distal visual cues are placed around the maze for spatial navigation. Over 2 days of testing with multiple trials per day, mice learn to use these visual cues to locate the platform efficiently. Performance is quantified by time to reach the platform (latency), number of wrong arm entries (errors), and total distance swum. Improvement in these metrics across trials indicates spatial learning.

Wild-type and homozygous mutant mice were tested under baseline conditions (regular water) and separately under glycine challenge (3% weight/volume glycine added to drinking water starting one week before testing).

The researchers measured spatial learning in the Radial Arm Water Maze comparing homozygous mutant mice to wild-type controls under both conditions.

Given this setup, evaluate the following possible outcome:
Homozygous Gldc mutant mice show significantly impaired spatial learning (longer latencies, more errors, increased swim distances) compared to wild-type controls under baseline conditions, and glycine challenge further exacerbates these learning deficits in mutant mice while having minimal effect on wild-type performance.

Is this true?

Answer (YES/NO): NO